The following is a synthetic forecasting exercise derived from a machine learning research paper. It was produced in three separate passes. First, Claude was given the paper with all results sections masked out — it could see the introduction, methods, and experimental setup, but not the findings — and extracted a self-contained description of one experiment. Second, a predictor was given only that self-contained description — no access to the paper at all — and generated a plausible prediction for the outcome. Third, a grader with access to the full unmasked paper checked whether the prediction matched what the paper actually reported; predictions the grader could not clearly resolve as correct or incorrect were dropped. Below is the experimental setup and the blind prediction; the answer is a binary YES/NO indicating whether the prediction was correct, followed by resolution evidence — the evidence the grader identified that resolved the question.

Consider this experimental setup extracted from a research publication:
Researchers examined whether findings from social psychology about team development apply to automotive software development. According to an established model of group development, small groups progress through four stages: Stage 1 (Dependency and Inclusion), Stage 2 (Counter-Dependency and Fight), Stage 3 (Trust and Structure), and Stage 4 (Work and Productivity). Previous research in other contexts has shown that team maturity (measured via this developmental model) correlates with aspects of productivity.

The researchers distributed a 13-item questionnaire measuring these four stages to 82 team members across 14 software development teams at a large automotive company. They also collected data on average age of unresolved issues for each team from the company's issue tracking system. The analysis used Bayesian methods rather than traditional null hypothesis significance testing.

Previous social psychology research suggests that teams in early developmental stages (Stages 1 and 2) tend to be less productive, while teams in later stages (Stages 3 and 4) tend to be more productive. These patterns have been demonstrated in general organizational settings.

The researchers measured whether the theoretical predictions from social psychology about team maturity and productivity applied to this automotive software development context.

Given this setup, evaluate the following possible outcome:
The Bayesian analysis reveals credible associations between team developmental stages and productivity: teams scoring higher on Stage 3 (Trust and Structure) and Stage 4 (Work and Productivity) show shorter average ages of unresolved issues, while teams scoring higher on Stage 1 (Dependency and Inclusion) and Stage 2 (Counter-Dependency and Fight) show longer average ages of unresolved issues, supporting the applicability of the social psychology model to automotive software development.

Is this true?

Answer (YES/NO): NO